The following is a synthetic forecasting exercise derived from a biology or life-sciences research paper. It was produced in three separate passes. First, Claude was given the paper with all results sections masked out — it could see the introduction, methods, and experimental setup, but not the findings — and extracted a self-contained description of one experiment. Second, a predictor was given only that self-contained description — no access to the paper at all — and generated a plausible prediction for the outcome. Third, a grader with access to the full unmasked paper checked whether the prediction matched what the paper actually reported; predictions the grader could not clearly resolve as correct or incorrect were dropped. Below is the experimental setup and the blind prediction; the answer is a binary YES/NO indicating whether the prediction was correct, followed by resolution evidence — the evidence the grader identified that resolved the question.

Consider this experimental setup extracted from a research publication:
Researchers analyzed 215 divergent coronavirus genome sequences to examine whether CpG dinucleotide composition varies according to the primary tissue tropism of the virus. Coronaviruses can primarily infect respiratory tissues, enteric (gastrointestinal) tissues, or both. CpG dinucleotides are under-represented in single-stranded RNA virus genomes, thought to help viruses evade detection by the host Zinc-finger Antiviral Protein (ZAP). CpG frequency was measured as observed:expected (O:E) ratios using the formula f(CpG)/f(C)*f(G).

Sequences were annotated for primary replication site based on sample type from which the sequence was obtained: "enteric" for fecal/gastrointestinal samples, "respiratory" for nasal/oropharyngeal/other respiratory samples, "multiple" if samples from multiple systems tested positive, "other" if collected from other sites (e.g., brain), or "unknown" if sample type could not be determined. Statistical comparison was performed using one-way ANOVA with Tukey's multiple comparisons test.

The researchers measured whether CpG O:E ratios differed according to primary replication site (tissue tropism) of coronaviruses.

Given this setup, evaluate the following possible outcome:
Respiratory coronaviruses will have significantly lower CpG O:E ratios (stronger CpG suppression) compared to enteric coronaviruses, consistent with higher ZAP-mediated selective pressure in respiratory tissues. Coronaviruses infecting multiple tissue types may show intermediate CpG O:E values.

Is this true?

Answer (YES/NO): YES